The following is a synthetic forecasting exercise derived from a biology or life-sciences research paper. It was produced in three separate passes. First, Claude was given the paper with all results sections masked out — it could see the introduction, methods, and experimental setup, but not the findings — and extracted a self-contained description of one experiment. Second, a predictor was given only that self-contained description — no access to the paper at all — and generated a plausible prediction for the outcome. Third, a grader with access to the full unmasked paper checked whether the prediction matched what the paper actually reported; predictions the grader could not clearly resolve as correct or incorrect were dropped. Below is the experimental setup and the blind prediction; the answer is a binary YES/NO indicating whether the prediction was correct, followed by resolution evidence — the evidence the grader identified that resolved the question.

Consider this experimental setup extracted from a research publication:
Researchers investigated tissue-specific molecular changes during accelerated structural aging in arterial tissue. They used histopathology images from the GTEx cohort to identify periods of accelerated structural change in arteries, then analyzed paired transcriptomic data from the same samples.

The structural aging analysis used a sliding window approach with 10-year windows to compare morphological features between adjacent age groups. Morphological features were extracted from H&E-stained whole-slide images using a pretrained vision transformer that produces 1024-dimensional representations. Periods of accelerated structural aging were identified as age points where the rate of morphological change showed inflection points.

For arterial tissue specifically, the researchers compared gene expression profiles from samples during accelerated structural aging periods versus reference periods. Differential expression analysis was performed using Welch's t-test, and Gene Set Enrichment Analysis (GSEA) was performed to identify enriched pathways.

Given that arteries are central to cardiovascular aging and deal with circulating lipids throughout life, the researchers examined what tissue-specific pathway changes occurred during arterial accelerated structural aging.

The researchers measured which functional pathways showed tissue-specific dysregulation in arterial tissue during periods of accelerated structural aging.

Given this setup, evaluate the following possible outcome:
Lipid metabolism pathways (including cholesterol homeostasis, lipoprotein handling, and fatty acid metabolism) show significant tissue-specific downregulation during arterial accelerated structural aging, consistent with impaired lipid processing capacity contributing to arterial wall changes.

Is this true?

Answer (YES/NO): NO